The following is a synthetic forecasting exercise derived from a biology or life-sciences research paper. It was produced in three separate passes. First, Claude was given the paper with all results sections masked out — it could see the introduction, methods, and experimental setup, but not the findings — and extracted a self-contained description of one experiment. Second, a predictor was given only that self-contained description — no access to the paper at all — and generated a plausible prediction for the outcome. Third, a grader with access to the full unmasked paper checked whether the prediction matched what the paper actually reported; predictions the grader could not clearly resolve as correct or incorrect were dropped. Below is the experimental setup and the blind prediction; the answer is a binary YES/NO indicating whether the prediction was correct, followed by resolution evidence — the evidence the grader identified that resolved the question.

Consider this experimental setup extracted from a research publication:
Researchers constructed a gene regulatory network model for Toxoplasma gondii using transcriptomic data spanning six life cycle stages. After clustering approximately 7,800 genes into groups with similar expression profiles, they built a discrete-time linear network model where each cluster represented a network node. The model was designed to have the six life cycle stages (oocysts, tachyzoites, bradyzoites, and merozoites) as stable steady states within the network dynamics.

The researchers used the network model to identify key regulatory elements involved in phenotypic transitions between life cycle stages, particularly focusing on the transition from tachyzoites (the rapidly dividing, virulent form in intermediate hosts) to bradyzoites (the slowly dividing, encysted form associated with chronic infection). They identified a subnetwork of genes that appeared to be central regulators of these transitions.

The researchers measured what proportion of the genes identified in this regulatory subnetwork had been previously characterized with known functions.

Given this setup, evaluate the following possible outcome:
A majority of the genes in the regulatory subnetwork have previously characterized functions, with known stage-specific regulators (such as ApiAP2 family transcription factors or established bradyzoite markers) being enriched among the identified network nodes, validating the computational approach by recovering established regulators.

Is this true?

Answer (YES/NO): NO